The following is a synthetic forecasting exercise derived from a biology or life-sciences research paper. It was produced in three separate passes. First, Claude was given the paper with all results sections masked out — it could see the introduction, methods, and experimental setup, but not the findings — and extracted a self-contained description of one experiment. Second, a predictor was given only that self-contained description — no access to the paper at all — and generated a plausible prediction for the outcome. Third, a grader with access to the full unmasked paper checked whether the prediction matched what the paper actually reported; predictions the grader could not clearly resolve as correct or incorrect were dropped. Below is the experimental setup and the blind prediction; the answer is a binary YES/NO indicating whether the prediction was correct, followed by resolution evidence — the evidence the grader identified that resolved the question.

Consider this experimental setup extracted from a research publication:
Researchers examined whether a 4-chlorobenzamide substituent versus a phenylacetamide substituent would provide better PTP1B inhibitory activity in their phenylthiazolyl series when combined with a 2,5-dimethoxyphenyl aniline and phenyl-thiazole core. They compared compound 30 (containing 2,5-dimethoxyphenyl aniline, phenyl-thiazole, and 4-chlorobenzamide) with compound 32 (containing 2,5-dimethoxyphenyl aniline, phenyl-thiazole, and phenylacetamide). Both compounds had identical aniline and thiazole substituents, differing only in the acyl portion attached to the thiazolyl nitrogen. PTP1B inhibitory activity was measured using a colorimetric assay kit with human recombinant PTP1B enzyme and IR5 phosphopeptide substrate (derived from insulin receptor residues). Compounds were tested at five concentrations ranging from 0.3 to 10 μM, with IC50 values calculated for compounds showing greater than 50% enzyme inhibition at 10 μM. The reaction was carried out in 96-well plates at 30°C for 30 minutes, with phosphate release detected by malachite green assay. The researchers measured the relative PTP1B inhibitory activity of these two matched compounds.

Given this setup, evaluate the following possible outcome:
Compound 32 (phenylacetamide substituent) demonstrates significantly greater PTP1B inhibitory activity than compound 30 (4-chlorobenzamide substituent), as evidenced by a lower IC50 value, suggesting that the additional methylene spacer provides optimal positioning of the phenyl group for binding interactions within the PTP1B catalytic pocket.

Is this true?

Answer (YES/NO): NO